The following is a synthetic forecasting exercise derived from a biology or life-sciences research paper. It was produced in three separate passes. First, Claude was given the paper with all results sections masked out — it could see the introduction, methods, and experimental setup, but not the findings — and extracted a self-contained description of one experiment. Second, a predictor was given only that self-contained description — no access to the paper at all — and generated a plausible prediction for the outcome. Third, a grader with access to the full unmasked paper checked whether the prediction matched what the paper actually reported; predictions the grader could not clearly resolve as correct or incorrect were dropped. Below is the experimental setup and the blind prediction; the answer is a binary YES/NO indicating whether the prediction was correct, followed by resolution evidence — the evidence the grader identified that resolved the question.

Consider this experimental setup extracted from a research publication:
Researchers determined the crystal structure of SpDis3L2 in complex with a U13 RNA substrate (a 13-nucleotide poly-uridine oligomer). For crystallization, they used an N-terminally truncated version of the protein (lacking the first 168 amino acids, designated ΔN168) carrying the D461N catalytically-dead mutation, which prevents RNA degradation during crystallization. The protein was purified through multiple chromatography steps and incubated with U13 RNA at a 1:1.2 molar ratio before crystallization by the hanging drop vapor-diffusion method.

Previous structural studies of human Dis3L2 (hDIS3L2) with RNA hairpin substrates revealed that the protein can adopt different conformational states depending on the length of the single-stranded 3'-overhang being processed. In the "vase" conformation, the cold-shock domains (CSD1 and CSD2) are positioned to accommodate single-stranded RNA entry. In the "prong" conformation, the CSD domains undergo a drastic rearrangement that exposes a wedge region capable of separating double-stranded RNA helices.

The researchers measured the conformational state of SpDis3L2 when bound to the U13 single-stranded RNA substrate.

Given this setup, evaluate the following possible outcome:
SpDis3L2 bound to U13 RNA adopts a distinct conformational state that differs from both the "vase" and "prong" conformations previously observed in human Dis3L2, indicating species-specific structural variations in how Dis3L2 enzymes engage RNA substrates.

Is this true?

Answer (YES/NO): NO